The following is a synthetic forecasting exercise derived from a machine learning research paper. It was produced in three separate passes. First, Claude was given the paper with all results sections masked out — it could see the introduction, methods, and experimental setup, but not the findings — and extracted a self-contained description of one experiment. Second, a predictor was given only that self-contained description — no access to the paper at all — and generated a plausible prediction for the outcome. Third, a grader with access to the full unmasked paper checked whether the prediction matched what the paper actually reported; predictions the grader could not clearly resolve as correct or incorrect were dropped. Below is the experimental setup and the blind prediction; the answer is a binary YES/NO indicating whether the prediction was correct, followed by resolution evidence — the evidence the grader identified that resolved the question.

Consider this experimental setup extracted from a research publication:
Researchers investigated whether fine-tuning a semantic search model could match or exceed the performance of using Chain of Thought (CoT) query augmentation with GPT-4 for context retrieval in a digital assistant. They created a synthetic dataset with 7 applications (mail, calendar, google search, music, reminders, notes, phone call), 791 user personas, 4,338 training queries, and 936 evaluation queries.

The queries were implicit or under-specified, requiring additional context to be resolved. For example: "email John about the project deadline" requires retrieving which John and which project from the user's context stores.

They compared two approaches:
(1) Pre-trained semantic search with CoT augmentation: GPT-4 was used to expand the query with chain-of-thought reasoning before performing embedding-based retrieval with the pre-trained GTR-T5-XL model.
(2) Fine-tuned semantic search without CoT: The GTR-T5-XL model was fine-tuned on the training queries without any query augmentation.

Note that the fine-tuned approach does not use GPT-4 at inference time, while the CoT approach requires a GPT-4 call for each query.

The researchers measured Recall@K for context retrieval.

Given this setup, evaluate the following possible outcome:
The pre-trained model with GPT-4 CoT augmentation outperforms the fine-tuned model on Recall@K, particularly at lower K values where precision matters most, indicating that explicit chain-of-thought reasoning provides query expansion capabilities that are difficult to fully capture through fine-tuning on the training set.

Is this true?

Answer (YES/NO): NO